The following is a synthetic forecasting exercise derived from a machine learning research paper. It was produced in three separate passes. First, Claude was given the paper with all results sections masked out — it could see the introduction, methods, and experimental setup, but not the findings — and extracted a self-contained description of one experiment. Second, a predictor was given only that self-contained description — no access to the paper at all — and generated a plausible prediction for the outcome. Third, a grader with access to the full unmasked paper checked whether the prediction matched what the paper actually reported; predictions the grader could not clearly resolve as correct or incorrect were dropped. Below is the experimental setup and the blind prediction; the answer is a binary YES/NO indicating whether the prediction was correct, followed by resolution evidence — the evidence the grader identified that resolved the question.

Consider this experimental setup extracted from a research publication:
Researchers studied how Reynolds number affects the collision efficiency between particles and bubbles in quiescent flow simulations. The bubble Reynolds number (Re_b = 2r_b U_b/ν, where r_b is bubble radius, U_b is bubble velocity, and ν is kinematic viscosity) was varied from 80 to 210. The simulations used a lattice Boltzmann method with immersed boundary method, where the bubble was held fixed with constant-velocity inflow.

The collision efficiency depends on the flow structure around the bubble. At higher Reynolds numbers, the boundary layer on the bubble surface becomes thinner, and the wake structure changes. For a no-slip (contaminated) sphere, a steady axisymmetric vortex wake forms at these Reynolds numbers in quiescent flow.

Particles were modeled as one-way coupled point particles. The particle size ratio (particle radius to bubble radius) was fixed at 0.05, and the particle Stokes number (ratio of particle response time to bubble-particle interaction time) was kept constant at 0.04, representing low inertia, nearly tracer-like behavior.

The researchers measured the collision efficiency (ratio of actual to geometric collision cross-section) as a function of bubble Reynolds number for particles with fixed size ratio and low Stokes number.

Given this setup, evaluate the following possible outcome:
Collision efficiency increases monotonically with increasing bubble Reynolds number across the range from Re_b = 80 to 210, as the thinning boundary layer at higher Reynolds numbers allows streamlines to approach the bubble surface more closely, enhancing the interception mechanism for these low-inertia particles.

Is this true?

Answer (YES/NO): YES